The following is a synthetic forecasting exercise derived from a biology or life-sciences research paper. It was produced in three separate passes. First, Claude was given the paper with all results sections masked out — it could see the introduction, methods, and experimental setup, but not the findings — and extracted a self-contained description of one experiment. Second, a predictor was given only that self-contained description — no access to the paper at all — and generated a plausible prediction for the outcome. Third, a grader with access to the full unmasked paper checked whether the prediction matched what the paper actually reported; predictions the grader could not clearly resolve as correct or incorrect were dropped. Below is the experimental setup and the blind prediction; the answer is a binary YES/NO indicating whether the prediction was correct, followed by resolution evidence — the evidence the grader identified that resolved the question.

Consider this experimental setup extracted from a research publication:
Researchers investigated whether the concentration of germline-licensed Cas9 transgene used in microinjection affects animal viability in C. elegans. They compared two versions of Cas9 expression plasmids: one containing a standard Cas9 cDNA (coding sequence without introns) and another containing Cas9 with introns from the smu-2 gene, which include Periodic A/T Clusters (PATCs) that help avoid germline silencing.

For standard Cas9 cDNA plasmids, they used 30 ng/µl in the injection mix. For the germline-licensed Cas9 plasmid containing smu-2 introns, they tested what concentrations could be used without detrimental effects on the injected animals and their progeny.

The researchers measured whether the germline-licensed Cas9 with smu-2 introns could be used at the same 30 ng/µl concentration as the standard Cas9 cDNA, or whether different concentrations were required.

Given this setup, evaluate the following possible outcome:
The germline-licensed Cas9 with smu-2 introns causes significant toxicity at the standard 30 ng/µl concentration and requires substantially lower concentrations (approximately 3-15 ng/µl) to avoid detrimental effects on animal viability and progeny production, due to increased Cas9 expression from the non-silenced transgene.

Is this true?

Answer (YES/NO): NO